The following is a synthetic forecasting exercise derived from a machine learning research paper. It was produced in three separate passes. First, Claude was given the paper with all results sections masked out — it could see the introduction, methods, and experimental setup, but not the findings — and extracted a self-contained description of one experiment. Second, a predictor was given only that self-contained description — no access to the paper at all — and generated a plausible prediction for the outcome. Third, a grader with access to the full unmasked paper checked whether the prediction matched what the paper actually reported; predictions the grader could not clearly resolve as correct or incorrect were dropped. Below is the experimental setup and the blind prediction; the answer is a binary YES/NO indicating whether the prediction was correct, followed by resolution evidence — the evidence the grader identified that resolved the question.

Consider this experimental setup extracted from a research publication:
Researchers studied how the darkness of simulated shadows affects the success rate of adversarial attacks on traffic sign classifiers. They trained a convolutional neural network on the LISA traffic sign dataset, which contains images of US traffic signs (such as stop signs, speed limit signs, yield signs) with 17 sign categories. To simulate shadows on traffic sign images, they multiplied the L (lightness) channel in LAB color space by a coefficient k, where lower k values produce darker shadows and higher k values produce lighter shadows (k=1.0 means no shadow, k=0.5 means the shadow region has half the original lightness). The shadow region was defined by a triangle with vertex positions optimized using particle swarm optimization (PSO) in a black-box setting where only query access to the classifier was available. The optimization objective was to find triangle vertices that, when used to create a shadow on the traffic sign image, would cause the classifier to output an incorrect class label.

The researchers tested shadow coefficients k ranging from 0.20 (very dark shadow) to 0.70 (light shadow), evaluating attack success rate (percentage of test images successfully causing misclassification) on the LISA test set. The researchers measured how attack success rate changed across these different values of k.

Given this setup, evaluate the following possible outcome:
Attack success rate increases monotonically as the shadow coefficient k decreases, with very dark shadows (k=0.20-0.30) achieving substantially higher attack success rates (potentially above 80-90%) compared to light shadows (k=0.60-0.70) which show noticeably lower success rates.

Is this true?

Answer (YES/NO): YES